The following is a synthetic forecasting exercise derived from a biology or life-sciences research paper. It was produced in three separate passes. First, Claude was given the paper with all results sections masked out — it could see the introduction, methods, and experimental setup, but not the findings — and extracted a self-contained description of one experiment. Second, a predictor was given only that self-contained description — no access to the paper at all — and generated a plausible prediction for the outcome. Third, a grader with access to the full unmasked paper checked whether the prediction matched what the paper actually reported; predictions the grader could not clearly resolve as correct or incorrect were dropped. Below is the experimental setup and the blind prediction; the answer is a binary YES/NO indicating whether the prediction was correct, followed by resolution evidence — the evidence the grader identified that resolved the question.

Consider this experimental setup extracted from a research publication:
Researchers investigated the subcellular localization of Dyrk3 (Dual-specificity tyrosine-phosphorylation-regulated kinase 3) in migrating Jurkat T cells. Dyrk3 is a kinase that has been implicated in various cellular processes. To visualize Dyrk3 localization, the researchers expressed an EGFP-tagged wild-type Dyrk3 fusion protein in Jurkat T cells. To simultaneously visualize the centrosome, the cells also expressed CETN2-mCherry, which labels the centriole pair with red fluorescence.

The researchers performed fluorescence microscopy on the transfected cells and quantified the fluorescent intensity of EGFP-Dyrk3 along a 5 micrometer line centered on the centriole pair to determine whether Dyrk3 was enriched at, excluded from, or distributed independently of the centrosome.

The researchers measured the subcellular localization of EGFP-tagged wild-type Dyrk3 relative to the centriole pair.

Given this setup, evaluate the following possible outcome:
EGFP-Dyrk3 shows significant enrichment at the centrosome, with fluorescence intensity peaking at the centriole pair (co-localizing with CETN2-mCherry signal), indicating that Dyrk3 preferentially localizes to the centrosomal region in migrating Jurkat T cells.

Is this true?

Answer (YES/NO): YES